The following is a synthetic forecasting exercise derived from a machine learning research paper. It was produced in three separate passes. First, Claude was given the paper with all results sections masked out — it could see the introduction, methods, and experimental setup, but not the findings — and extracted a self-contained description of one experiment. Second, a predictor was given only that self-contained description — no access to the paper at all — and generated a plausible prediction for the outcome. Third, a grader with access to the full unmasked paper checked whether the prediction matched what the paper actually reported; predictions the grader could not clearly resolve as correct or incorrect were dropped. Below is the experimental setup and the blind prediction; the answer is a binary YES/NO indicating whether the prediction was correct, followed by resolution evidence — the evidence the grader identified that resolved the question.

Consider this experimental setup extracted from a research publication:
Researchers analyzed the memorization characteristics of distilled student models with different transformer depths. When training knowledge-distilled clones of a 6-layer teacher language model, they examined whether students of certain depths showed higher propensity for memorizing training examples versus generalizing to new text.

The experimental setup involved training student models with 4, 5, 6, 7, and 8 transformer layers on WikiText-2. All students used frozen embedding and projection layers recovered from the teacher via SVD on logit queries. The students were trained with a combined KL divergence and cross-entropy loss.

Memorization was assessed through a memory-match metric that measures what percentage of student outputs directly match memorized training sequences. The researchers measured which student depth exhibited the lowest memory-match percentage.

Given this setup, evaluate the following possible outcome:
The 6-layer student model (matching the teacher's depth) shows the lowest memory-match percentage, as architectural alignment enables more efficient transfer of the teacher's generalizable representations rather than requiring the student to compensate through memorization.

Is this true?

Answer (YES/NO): NO